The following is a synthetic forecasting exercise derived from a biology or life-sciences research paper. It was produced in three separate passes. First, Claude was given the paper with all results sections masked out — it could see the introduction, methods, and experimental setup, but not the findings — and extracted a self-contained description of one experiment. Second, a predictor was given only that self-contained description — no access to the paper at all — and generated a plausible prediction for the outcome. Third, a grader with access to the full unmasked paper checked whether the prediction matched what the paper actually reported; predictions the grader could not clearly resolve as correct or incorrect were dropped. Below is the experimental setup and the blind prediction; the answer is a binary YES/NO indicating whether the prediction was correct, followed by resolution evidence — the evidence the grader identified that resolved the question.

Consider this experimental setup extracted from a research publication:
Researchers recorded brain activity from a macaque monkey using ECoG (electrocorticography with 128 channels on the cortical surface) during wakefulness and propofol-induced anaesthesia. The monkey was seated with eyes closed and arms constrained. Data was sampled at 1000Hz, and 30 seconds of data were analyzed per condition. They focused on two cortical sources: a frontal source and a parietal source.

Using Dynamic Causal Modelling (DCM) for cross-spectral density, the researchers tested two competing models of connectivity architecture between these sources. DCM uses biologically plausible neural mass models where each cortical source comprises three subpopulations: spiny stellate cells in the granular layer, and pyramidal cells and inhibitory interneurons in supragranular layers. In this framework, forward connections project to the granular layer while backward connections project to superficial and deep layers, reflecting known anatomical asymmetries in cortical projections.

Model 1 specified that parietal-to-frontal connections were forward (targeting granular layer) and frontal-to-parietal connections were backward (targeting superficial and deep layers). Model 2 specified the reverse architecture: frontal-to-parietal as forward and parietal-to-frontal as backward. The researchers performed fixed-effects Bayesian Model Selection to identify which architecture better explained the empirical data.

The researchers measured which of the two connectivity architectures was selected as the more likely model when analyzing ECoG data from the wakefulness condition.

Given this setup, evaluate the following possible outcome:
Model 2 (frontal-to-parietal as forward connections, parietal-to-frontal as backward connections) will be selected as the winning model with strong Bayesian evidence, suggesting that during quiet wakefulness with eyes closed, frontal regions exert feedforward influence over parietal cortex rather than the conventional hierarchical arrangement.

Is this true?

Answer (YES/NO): NO